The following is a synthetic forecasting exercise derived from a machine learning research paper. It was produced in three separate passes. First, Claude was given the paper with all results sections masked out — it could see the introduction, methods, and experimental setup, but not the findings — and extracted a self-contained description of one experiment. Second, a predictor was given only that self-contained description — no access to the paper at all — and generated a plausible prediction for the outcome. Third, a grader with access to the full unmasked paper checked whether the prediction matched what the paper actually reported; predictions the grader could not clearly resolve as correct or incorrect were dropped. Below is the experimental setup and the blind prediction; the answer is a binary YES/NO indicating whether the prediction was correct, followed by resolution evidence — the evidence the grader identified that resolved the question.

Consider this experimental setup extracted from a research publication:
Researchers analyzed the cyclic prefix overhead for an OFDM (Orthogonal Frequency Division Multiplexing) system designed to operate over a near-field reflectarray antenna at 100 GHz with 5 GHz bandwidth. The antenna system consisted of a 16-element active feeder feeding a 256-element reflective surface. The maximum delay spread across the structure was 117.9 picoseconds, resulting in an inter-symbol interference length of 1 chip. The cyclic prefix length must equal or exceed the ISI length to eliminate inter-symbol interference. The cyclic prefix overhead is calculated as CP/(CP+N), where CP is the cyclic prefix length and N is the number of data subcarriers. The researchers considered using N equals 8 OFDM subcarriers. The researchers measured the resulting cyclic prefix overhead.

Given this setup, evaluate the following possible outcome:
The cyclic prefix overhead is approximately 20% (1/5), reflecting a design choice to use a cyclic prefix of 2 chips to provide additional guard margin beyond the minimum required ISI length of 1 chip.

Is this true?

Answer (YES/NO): NO